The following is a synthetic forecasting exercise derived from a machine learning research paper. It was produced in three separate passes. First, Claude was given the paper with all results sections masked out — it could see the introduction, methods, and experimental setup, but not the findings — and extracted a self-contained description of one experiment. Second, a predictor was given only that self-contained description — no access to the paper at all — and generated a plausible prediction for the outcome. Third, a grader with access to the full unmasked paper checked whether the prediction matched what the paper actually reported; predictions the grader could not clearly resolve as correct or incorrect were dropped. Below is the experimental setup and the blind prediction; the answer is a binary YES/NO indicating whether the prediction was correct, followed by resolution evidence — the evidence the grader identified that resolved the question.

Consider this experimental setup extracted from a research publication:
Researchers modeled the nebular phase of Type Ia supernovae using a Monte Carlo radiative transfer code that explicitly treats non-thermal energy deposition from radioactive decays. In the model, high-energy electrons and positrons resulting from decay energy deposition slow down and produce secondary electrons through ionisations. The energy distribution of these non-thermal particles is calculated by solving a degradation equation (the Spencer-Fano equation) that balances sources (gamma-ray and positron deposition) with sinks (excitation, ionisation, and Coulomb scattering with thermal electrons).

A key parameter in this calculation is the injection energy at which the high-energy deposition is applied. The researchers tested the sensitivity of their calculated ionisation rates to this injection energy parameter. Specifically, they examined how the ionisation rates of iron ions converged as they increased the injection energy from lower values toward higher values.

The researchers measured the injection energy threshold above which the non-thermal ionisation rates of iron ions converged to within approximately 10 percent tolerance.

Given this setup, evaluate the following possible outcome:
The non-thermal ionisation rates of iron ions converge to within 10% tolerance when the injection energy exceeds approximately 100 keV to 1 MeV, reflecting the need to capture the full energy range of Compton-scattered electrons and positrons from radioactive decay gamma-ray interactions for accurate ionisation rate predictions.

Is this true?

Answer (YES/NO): NO